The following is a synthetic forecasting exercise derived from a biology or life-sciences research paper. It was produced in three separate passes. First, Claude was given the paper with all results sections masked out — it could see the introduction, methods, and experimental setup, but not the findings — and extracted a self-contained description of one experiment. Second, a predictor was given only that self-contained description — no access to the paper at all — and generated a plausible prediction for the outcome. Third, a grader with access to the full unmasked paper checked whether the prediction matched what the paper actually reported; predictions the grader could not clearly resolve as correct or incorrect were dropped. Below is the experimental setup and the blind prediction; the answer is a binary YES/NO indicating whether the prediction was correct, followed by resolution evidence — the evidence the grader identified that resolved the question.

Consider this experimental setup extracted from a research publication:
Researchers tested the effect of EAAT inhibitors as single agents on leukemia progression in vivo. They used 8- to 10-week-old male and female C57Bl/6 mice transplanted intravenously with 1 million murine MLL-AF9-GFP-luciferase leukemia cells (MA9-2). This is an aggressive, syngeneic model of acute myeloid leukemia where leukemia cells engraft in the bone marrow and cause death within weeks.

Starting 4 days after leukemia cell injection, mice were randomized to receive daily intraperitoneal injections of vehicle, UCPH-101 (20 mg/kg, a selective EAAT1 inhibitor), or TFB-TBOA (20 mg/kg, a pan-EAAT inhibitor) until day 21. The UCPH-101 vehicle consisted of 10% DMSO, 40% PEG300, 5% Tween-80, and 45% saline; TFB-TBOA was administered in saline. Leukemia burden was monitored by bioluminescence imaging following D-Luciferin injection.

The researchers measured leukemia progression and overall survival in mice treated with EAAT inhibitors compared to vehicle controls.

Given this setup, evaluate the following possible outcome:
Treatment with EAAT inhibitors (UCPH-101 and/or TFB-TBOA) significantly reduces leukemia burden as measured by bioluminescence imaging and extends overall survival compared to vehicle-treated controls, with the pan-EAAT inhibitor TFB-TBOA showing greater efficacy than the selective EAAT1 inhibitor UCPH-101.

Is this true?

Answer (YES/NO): NO